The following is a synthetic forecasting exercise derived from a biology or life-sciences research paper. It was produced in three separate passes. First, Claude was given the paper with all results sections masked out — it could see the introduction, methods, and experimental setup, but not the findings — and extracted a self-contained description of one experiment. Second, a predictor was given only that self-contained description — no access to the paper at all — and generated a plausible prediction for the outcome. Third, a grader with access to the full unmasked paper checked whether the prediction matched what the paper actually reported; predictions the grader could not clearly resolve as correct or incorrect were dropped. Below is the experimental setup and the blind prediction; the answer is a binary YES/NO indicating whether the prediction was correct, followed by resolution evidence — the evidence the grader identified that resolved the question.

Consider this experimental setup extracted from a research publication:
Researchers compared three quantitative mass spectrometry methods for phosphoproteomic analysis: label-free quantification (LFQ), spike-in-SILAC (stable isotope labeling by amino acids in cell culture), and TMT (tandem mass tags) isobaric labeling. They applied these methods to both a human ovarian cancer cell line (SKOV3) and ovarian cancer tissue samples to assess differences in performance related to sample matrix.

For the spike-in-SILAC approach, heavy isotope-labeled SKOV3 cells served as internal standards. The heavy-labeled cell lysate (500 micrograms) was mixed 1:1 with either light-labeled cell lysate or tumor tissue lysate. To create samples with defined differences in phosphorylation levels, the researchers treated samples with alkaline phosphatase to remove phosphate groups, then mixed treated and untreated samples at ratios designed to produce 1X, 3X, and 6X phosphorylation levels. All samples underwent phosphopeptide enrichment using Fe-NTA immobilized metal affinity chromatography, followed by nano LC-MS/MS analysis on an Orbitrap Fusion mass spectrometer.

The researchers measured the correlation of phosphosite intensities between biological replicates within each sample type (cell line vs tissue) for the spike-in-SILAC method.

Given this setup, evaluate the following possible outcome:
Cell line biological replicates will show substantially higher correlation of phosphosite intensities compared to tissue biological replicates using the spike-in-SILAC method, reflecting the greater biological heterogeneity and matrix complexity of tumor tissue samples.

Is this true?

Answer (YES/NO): NO